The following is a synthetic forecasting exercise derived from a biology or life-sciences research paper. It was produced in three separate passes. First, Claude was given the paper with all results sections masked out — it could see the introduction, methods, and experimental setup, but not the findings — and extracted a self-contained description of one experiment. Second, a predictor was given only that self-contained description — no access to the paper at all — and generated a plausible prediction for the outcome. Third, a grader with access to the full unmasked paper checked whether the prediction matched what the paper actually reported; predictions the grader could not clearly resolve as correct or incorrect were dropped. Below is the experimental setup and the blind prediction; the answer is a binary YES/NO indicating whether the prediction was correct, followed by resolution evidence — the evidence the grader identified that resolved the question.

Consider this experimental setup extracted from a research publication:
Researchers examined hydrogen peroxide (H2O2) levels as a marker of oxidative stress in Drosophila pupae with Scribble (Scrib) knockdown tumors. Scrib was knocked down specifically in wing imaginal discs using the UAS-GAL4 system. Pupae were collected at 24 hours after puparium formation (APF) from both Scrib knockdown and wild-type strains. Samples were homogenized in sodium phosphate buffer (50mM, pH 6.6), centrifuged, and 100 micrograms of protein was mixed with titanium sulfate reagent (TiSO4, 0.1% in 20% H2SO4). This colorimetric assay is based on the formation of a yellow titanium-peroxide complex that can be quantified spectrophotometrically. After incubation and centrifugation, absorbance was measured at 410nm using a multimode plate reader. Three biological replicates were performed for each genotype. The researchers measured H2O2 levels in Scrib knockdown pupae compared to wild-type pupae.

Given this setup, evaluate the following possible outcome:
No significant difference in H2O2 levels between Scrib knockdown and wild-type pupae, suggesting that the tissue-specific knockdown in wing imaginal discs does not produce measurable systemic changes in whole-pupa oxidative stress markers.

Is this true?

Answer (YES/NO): NO